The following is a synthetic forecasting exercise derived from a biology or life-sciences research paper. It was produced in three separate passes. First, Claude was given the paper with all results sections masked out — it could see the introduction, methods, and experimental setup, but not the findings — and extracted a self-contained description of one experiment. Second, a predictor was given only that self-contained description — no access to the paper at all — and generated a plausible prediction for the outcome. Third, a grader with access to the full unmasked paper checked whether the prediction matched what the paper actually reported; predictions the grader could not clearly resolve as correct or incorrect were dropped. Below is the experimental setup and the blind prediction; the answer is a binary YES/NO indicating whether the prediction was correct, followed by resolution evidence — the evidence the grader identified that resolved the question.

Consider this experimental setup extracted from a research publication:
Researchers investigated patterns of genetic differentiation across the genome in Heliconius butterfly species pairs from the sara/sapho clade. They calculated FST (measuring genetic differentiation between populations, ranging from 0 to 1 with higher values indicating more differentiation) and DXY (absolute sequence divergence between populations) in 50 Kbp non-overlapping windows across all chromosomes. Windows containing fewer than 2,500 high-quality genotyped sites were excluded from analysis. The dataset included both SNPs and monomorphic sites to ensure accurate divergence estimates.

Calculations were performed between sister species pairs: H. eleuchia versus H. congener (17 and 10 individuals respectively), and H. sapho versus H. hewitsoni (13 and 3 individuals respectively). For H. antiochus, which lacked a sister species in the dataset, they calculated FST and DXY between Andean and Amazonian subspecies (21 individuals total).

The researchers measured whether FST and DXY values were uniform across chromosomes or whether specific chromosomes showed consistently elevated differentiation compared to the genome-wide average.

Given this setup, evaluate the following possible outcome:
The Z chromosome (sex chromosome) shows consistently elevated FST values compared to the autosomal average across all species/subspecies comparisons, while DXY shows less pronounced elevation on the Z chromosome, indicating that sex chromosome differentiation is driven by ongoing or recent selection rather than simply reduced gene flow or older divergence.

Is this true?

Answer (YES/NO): NO